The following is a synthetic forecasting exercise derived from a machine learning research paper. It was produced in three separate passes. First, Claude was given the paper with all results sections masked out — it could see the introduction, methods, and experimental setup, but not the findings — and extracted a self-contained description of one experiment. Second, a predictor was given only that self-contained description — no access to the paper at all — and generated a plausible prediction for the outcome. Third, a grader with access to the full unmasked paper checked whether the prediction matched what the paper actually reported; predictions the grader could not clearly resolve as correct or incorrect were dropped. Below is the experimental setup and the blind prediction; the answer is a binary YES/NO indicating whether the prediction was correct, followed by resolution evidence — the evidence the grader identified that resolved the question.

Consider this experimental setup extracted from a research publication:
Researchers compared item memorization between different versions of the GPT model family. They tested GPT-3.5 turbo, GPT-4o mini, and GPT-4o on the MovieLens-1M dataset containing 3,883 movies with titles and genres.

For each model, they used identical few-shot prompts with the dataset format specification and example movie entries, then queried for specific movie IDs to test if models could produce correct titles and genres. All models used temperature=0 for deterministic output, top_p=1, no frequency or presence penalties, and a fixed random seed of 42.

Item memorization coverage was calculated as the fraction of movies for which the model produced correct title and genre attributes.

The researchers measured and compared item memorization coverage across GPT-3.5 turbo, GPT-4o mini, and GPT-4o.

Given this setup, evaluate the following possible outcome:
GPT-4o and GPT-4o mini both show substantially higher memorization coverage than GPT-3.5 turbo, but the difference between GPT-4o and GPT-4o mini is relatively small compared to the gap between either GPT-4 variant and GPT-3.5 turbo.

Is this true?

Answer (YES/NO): NO